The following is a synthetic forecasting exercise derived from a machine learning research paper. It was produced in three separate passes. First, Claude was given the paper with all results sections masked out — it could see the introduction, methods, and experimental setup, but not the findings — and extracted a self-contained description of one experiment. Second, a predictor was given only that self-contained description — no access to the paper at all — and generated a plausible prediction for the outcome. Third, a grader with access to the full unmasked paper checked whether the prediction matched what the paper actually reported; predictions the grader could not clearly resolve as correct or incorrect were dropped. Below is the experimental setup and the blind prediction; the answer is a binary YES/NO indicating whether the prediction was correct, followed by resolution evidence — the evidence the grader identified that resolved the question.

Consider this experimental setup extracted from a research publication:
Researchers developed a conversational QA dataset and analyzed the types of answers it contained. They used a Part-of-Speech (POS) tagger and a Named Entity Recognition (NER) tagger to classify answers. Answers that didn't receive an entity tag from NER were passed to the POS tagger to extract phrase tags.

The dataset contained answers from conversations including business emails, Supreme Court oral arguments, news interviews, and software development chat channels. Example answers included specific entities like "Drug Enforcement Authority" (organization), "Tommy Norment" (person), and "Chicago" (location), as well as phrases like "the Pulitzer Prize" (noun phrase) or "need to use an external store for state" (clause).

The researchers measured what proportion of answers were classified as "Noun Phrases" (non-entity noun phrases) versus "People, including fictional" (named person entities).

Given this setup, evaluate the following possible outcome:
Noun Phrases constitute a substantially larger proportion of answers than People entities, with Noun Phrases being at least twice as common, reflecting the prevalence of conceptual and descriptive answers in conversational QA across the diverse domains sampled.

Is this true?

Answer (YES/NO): YES